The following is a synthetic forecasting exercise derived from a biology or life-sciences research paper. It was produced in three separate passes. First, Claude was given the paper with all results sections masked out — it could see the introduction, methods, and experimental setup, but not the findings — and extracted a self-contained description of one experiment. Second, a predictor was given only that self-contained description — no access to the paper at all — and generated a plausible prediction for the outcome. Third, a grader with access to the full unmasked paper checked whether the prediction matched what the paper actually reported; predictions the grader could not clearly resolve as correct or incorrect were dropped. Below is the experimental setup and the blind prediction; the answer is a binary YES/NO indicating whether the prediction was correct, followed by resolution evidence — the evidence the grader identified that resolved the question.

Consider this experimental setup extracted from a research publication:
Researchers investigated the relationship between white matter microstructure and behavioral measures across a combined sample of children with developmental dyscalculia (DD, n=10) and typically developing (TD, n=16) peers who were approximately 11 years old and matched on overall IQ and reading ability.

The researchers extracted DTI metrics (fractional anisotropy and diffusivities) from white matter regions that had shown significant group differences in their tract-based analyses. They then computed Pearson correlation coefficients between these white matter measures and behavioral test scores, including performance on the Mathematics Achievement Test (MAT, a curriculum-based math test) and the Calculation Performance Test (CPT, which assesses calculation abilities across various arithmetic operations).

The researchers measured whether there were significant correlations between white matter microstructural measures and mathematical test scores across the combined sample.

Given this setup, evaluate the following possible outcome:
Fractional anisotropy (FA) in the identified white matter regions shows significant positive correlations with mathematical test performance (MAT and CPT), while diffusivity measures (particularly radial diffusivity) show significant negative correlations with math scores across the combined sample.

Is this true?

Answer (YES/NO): YES